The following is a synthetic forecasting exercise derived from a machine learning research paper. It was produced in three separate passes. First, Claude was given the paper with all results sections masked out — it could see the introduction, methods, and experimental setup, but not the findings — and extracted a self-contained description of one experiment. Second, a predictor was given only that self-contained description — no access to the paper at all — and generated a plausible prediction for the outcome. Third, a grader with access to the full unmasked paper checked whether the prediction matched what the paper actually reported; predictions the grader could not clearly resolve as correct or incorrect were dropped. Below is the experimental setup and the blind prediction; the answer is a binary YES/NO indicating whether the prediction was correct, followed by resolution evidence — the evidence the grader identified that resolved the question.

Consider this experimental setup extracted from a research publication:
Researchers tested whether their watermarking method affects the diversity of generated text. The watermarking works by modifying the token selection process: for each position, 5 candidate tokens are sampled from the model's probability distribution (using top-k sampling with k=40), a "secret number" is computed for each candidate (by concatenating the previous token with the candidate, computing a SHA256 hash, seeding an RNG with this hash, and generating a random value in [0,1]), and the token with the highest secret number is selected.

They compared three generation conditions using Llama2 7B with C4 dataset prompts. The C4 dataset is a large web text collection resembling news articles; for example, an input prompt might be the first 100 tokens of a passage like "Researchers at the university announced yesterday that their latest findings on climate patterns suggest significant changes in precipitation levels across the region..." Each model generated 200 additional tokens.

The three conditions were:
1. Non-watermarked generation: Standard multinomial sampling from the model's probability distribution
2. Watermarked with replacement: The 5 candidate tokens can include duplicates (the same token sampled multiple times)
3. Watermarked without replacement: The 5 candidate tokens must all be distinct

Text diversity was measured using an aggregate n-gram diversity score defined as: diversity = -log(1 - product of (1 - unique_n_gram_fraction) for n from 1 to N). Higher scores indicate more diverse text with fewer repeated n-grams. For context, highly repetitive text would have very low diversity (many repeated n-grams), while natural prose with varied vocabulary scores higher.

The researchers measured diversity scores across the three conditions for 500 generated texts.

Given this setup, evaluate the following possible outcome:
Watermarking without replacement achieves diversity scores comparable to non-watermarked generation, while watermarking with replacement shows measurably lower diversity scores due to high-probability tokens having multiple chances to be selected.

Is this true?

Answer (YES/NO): NO